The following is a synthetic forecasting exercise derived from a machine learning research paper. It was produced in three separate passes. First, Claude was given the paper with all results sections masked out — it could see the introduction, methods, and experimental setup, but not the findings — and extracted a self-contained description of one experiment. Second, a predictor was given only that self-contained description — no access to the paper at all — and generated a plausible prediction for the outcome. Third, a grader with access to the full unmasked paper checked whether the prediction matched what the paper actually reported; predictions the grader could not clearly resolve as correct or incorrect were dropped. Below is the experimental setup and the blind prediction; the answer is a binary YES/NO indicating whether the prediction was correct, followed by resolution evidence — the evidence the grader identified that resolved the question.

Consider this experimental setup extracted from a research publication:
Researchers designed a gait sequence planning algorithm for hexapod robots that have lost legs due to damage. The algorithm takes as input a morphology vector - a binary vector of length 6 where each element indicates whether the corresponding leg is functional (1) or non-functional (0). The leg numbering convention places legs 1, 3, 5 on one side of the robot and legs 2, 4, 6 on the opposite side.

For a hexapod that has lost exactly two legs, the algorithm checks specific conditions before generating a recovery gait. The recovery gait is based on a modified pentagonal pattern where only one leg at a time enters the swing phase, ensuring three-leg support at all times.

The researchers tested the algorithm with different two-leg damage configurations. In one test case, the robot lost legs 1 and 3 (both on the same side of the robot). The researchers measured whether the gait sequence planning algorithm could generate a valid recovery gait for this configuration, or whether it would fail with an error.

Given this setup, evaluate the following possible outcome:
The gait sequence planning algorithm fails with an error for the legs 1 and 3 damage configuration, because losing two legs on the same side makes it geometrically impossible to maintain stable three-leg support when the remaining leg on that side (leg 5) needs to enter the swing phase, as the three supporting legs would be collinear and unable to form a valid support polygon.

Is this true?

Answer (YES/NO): YES